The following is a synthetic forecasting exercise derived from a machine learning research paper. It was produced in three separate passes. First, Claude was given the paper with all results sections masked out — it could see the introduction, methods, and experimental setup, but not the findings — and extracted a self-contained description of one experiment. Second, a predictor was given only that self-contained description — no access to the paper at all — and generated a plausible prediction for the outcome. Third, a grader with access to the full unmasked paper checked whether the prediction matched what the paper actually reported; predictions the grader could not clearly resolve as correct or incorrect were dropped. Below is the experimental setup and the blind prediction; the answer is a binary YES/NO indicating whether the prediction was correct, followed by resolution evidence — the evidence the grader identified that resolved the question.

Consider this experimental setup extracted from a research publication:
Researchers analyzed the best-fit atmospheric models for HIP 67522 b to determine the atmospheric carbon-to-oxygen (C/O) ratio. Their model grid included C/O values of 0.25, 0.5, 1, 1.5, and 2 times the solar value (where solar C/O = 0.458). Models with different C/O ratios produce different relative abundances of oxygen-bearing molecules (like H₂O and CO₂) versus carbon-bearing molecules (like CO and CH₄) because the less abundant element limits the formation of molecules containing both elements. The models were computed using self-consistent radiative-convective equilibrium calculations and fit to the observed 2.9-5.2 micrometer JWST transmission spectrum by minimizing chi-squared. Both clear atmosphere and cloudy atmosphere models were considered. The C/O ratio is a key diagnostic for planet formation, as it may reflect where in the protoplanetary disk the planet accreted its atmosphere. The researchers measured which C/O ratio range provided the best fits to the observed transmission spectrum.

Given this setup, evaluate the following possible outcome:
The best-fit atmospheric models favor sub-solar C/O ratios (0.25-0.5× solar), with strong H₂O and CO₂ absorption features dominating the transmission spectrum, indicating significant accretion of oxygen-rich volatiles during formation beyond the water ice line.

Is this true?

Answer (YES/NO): YES